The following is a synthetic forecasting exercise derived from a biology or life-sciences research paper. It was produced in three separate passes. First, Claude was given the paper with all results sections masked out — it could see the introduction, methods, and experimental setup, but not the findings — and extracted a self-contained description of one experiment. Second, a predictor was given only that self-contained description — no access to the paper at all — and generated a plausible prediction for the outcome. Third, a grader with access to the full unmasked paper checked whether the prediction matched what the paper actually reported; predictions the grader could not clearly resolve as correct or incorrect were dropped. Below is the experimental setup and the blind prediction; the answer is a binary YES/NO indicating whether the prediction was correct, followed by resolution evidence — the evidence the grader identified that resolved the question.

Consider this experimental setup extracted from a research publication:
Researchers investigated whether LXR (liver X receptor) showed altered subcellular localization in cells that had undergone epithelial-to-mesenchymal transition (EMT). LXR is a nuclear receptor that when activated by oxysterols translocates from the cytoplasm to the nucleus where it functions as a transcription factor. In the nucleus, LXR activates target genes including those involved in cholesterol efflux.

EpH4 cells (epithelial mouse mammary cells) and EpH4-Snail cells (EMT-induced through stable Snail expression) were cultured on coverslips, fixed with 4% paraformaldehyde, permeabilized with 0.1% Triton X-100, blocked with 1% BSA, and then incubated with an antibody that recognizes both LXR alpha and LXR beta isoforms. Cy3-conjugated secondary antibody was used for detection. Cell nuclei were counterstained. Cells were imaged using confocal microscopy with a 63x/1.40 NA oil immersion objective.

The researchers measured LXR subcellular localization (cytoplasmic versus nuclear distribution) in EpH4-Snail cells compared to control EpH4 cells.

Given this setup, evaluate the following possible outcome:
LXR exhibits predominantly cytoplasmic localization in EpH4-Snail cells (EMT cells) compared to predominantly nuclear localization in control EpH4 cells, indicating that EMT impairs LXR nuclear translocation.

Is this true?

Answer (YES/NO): NO